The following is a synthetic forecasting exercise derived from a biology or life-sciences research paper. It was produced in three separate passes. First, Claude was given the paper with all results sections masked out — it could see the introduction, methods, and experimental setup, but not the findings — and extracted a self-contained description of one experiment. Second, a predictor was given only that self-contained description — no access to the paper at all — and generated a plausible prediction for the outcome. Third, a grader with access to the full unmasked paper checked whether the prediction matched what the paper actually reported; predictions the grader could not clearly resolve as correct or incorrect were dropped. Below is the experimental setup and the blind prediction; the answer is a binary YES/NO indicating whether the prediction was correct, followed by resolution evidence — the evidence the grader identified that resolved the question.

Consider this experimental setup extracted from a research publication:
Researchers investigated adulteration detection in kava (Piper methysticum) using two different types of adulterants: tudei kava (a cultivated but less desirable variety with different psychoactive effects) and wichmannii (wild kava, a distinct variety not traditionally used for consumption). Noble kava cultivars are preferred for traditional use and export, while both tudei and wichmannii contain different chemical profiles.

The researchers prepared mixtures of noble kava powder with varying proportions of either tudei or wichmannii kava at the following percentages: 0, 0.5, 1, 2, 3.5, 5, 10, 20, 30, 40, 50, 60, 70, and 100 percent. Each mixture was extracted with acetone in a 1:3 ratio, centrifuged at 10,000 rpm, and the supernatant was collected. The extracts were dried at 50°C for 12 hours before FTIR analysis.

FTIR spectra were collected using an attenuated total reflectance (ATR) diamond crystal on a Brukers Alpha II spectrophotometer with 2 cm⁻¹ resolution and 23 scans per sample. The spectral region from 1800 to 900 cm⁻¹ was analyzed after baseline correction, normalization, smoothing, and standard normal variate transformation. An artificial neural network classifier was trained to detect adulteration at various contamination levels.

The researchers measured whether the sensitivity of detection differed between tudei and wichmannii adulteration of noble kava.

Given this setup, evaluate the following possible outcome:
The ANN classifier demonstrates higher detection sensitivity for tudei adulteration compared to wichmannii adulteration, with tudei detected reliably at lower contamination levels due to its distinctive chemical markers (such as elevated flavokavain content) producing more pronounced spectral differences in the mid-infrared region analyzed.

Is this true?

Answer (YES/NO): NO